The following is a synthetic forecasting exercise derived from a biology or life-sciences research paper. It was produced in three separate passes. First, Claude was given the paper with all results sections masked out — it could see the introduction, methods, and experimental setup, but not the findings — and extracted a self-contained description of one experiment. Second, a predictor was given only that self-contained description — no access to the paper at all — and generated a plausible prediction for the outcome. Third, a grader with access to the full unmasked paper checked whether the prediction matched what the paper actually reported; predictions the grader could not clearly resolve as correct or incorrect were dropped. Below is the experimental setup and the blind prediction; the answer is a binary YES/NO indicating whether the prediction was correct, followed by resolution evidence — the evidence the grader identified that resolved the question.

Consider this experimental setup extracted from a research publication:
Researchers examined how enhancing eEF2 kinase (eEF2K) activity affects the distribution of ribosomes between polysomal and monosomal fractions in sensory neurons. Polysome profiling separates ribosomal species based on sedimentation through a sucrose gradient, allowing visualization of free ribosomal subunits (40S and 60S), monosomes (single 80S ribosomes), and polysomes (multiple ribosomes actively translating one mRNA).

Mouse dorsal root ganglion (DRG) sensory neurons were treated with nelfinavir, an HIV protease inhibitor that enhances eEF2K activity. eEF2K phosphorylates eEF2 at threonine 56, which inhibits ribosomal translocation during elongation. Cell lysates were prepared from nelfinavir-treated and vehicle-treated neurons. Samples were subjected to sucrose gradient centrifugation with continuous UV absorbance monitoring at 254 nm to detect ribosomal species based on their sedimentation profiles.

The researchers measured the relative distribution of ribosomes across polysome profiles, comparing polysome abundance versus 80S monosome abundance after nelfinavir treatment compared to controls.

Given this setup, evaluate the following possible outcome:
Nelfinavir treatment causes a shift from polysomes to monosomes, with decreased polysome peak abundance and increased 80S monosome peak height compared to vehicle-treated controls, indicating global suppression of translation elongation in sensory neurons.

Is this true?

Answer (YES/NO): YES